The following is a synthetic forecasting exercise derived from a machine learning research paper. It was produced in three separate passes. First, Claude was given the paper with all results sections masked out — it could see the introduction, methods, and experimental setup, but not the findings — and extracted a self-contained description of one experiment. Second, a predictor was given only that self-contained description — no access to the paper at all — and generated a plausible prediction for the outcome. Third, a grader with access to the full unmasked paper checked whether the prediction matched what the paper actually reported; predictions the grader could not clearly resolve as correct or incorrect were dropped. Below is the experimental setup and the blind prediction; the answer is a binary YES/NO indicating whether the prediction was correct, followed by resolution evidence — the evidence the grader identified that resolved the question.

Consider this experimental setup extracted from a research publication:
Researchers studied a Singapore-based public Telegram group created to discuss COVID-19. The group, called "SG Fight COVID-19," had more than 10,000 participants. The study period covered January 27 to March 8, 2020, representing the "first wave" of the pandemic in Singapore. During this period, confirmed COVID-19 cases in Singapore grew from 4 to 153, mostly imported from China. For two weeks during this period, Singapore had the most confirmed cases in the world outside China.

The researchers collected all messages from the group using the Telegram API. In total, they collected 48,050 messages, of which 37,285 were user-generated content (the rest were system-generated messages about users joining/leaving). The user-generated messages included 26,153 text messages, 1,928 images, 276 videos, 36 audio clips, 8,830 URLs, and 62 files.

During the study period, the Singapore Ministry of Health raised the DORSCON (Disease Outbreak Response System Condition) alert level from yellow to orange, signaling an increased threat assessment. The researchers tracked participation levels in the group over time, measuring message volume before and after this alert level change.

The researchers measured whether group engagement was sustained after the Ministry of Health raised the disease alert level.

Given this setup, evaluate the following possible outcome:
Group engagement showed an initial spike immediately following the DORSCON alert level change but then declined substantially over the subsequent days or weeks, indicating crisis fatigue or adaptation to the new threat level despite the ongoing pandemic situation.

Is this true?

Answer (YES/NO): YES